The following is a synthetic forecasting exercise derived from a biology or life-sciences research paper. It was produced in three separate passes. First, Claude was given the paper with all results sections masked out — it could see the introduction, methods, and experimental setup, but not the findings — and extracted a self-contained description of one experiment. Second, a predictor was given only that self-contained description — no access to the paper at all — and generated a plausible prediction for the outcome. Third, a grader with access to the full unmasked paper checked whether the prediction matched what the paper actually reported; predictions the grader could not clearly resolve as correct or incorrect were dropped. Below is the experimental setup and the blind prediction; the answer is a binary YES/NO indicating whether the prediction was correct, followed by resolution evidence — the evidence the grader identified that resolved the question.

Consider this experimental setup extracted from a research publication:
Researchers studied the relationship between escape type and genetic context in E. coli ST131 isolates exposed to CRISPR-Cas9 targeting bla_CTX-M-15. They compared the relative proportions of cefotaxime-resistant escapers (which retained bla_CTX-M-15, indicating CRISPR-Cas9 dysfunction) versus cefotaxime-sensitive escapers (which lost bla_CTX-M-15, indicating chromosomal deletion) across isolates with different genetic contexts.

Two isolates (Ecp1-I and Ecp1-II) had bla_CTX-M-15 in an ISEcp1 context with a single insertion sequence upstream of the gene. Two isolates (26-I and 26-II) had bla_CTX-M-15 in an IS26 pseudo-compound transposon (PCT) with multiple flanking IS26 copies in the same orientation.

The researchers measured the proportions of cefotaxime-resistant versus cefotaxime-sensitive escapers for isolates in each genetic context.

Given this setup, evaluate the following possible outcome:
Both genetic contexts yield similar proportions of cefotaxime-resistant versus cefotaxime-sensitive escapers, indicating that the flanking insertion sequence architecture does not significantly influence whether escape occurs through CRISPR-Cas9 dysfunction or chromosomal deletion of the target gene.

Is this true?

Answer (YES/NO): NO